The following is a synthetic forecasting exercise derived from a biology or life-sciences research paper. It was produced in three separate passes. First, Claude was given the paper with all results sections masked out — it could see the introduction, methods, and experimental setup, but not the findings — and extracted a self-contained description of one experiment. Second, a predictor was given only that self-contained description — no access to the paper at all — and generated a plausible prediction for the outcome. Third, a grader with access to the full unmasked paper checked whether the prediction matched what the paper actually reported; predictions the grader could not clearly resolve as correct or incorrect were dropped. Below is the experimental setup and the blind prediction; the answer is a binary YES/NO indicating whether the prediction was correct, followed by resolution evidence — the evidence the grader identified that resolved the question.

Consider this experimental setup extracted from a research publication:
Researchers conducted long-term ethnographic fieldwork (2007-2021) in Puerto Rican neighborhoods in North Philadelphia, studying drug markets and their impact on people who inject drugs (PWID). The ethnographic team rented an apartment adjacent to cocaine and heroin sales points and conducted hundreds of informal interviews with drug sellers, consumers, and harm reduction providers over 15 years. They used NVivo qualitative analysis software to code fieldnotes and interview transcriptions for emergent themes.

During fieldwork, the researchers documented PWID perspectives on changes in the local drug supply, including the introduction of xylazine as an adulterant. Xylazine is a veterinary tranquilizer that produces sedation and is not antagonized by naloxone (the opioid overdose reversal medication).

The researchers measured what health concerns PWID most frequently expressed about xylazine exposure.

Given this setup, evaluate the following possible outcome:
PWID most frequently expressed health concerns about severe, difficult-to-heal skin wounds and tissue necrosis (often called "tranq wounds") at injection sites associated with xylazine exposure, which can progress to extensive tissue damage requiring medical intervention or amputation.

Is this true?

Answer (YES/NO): YES